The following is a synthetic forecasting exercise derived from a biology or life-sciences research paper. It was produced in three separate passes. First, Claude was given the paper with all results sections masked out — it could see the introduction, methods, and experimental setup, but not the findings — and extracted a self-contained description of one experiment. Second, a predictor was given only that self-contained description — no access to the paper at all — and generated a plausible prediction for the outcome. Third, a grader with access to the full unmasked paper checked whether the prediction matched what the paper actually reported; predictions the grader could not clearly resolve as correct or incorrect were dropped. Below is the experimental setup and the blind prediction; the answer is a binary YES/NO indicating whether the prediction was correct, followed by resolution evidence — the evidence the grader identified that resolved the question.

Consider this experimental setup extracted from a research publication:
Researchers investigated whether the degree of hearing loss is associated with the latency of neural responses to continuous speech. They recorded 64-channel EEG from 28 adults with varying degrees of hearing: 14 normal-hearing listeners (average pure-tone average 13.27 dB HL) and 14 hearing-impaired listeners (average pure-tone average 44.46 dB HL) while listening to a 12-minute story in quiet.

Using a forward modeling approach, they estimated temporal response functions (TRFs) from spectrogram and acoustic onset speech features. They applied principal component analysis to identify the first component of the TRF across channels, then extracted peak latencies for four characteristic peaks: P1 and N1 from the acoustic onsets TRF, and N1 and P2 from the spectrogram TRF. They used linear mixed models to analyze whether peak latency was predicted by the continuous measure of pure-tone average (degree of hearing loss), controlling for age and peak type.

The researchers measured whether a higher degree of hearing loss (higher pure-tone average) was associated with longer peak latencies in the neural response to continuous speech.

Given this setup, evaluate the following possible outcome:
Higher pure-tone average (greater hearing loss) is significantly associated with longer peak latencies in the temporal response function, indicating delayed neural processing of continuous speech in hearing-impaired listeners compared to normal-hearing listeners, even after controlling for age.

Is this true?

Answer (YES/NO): YES